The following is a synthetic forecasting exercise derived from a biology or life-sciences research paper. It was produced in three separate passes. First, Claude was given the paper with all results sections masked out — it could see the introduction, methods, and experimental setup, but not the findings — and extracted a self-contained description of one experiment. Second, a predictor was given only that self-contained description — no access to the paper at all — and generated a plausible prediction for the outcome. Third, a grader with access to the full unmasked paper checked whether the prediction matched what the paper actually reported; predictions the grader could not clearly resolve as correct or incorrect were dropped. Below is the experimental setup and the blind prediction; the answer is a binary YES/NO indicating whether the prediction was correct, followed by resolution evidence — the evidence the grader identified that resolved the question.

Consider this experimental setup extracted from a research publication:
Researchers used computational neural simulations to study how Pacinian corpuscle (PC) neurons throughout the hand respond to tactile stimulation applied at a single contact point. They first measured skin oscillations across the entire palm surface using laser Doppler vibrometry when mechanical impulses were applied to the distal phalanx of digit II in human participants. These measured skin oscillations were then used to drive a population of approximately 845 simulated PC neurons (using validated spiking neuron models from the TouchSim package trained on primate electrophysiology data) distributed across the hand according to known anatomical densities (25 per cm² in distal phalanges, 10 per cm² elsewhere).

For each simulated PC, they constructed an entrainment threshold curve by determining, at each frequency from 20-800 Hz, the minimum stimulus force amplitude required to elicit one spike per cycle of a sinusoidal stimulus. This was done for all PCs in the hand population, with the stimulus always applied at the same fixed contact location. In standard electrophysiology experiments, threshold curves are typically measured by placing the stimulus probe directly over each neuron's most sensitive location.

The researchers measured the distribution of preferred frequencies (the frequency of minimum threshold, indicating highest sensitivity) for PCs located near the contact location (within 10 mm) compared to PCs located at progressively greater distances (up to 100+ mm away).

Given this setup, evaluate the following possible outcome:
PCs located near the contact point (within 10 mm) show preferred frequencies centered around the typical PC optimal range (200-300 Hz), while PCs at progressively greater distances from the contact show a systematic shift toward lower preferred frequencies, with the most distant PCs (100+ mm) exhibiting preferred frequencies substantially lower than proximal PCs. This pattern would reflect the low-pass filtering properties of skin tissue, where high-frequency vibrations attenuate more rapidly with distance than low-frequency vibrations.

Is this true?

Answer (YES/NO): YES